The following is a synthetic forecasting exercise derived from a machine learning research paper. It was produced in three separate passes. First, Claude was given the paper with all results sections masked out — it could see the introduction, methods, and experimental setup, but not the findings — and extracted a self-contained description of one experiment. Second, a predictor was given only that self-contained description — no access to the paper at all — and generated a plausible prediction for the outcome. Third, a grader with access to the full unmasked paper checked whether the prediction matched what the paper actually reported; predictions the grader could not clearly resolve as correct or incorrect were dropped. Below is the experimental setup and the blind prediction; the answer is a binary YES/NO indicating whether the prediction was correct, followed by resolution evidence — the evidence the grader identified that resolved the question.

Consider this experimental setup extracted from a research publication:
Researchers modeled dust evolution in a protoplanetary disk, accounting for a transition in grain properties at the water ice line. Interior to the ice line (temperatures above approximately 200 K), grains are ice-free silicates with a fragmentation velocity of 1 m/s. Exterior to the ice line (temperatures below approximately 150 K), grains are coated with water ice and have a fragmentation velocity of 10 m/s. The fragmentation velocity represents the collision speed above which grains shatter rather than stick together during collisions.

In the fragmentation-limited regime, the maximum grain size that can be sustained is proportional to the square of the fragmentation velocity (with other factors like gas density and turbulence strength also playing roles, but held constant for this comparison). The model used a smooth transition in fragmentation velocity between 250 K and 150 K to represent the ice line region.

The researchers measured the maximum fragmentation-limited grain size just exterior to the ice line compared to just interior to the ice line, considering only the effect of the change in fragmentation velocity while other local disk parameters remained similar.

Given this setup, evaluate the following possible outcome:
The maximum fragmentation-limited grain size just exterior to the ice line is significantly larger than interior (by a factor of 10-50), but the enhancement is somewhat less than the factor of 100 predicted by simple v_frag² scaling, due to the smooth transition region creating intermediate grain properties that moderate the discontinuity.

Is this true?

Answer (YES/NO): NO